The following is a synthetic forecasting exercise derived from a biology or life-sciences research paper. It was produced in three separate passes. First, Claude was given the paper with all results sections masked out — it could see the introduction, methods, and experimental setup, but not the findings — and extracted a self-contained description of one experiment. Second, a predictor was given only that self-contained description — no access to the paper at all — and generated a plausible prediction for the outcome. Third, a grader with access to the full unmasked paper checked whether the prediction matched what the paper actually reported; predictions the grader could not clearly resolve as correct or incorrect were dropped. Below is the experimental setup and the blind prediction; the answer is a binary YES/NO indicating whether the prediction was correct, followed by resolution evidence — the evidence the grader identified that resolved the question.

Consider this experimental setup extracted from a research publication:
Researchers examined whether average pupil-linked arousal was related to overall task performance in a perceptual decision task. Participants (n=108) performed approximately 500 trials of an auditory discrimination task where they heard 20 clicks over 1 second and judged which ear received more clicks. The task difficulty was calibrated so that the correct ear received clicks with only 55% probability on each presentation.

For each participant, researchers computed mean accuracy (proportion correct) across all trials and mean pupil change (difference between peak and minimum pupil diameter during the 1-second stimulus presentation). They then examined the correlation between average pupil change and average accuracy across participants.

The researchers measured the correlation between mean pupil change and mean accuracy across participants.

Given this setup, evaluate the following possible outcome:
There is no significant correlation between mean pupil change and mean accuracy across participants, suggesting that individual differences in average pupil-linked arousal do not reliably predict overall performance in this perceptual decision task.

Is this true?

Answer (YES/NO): YES